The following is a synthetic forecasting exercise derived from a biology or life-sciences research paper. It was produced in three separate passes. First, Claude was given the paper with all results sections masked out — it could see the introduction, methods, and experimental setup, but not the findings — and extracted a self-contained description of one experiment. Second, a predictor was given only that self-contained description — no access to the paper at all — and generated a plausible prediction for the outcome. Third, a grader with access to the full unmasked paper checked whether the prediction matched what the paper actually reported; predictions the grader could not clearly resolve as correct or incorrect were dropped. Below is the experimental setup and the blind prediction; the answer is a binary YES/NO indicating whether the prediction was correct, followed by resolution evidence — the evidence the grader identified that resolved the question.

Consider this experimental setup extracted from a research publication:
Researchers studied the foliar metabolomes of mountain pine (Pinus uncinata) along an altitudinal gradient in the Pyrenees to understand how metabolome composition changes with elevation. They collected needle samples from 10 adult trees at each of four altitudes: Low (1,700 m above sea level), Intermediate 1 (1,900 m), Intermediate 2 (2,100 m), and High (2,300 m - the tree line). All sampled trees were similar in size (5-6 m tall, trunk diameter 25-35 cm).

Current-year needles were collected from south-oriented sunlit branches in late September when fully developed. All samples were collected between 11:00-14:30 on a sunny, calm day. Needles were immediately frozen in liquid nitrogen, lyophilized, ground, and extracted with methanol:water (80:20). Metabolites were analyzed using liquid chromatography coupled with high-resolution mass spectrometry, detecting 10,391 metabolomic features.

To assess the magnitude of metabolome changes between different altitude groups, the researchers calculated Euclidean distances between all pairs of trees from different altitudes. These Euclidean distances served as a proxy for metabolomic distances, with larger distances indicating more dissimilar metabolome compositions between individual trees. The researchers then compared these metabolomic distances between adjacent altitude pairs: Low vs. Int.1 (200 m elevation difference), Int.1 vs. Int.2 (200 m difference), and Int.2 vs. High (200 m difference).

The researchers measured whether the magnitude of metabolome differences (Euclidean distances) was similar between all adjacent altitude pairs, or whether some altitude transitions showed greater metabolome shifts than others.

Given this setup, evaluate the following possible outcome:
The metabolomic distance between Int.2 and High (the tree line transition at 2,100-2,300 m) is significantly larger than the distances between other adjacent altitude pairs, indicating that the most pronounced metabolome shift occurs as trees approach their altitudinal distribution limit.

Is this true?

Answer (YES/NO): NO